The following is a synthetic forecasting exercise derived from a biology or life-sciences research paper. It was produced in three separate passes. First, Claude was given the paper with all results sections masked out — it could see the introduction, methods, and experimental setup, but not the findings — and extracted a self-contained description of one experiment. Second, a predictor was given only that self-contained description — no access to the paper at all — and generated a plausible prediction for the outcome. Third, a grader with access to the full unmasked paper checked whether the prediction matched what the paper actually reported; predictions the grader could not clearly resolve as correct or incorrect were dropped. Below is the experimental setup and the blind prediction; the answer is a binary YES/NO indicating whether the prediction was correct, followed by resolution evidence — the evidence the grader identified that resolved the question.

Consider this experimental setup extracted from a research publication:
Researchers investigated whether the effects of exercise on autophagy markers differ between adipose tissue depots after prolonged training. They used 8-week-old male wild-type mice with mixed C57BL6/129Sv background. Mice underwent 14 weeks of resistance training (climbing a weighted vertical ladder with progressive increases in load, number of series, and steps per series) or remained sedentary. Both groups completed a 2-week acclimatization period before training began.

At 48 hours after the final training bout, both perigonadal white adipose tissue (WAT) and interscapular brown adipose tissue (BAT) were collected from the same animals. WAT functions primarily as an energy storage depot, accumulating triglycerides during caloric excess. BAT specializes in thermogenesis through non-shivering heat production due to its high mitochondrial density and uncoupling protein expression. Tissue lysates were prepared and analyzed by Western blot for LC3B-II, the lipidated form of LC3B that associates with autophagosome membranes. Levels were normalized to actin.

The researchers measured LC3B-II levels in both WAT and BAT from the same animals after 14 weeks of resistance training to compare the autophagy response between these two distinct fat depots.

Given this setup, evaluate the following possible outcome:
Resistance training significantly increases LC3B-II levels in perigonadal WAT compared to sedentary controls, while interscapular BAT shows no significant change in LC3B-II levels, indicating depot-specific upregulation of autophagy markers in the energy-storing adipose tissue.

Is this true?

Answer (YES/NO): NO